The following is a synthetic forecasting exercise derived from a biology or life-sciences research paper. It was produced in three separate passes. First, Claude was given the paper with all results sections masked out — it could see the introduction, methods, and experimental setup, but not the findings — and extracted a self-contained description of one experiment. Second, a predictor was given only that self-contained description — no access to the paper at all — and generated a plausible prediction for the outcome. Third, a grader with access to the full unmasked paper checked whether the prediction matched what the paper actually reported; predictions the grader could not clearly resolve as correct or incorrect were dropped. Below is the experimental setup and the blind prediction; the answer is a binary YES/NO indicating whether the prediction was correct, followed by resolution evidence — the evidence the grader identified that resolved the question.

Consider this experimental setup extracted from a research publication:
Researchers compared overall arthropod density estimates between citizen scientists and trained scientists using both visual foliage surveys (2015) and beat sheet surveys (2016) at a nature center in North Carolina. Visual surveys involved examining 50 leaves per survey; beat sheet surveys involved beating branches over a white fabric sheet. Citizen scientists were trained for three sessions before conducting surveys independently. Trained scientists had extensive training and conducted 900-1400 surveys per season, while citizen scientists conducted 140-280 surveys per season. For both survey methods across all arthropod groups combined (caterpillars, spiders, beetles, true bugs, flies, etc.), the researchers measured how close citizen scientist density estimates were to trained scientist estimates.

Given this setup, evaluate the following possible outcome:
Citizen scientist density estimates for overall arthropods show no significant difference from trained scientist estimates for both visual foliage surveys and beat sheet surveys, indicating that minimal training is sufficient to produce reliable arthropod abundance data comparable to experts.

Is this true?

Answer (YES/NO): NO